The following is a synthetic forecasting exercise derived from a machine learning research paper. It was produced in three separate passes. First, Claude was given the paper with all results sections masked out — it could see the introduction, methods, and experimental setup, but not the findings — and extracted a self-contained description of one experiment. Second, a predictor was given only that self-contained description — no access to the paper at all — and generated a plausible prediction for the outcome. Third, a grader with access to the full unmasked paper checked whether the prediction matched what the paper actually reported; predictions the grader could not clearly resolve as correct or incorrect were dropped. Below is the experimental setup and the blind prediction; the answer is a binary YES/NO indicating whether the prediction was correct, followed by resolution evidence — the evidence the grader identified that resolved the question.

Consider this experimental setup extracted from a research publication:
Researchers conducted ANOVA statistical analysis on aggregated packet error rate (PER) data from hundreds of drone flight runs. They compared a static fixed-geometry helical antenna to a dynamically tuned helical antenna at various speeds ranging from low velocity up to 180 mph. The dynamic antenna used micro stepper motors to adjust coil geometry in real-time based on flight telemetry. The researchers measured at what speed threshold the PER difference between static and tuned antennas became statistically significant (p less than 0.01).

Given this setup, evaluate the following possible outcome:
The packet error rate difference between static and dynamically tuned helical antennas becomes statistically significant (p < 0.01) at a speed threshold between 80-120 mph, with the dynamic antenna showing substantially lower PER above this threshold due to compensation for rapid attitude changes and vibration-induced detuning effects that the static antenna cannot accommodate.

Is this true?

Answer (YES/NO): YES